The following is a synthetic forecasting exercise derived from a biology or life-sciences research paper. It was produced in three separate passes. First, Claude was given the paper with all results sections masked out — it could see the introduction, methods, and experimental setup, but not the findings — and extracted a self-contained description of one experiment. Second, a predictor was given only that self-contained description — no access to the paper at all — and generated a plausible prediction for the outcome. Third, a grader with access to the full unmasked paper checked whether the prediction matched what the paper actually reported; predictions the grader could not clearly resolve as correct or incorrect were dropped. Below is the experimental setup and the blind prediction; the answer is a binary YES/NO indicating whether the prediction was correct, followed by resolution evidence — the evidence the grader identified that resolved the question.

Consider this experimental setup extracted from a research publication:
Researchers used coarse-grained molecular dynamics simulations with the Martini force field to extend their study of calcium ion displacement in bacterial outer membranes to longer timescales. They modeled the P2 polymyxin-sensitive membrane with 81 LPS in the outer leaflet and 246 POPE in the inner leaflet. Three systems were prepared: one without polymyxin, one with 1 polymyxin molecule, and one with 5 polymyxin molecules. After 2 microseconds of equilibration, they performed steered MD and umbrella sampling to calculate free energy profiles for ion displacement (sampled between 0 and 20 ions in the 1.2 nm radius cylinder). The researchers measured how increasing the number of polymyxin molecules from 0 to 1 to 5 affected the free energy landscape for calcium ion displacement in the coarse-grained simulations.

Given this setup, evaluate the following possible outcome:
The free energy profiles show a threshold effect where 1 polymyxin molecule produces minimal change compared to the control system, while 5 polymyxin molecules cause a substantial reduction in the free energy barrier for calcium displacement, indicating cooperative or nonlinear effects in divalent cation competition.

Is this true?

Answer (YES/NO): NO